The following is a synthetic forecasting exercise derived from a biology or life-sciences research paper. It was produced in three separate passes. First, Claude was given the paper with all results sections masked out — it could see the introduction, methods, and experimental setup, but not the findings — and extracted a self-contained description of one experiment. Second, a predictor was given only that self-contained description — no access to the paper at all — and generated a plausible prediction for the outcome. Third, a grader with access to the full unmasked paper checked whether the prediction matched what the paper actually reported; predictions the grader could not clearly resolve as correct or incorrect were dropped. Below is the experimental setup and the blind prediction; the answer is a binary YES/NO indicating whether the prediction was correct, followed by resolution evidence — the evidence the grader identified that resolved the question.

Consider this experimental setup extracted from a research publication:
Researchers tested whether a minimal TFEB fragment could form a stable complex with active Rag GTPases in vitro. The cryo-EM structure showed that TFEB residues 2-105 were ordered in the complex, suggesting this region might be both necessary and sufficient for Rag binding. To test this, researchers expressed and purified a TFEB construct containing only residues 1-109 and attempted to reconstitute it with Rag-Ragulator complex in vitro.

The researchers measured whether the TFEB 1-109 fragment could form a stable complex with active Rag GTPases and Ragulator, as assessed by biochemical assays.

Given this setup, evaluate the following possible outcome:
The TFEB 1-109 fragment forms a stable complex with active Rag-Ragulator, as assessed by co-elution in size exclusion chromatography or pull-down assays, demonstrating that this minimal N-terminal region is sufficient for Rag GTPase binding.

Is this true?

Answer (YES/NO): YES